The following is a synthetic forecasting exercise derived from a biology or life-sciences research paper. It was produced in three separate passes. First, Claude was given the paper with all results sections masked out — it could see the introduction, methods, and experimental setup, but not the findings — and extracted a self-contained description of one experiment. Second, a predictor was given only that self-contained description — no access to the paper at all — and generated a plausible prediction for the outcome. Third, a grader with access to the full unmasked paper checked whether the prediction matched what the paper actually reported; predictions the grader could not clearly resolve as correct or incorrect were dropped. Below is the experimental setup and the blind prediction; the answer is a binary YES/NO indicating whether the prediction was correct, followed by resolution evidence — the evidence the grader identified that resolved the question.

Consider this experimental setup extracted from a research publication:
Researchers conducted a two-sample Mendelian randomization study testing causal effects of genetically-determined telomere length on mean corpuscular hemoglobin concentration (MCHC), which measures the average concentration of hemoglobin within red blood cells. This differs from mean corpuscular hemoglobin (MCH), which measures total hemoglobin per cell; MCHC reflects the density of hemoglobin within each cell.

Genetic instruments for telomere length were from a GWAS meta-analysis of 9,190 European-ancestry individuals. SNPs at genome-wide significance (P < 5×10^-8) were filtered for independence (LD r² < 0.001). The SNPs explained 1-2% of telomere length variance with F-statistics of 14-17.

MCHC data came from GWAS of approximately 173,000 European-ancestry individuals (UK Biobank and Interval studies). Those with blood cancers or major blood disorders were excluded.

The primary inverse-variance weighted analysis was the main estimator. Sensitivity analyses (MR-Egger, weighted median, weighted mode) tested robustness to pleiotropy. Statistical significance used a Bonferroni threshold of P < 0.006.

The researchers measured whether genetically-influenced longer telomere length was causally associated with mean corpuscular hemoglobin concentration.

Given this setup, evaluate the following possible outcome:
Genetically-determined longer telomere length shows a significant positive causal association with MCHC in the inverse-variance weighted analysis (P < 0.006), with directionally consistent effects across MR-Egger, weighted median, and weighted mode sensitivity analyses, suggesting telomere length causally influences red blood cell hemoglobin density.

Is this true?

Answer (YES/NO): NO